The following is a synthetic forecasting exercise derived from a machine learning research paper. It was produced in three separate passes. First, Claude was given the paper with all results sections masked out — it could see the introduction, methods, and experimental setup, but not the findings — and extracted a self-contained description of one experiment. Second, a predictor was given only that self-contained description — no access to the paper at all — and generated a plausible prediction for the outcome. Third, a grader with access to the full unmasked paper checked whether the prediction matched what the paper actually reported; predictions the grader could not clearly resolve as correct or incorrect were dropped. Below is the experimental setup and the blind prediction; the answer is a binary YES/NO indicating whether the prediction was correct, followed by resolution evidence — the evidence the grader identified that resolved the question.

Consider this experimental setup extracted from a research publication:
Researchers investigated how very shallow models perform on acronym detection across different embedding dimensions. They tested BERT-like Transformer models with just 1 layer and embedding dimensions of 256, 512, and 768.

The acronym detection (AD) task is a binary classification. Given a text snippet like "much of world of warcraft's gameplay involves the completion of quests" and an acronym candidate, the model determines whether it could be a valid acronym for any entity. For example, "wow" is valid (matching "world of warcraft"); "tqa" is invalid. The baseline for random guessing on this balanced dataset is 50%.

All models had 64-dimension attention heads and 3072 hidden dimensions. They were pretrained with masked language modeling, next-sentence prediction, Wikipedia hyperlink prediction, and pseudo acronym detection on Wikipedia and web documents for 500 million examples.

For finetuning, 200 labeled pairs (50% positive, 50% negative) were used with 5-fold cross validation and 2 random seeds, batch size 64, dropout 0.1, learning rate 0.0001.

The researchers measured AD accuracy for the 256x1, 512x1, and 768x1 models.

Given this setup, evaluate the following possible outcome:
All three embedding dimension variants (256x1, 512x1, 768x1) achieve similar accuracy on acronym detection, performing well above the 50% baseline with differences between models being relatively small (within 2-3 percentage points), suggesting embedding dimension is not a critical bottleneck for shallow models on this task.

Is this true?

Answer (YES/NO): NO